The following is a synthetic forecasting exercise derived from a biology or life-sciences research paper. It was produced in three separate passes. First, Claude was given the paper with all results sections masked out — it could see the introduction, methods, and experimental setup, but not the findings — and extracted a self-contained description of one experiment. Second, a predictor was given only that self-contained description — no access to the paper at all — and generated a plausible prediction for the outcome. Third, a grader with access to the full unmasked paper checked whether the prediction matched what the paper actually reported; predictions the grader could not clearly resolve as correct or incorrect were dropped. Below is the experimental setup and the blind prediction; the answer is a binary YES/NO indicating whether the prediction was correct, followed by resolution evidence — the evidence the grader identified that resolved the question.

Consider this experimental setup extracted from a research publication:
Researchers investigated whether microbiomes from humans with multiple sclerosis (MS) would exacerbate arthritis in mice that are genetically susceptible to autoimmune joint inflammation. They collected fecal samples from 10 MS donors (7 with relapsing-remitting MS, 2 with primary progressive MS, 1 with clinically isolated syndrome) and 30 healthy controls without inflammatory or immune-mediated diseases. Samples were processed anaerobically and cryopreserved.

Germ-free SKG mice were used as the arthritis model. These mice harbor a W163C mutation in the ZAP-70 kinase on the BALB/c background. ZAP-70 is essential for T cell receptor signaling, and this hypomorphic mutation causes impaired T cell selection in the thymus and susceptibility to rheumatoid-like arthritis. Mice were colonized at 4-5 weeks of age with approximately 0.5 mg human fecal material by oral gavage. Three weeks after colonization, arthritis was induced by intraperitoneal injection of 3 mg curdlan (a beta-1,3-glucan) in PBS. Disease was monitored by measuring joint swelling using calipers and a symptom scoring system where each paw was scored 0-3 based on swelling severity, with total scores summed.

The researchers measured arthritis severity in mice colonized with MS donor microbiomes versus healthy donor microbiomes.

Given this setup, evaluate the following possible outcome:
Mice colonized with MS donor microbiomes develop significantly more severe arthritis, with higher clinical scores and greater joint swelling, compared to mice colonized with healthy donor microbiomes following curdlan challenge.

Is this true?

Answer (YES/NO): NO